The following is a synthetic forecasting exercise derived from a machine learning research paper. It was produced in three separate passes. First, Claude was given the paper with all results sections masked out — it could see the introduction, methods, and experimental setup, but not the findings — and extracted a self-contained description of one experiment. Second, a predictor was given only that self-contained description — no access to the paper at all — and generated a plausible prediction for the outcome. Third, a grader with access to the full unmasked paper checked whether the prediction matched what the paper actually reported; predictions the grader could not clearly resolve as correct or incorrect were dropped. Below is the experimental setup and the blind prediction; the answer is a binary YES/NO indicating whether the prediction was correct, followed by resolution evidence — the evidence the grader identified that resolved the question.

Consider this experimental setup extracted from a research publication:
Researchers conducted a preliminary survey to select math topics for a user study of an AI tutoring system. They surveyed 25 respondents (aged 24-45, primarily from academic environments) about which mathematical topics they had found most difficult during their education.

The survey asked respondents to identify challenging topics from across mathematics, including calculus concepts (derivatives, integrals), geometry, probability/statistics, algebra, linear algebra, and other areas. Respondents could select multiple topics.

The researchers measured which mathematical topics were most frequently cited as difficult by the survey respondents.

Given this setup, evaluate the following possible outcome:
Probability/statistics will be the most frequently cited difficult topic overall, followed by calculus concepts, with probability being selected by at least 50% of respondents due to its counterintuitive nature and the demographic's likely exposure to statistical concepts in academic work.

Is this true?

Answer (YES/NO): NO